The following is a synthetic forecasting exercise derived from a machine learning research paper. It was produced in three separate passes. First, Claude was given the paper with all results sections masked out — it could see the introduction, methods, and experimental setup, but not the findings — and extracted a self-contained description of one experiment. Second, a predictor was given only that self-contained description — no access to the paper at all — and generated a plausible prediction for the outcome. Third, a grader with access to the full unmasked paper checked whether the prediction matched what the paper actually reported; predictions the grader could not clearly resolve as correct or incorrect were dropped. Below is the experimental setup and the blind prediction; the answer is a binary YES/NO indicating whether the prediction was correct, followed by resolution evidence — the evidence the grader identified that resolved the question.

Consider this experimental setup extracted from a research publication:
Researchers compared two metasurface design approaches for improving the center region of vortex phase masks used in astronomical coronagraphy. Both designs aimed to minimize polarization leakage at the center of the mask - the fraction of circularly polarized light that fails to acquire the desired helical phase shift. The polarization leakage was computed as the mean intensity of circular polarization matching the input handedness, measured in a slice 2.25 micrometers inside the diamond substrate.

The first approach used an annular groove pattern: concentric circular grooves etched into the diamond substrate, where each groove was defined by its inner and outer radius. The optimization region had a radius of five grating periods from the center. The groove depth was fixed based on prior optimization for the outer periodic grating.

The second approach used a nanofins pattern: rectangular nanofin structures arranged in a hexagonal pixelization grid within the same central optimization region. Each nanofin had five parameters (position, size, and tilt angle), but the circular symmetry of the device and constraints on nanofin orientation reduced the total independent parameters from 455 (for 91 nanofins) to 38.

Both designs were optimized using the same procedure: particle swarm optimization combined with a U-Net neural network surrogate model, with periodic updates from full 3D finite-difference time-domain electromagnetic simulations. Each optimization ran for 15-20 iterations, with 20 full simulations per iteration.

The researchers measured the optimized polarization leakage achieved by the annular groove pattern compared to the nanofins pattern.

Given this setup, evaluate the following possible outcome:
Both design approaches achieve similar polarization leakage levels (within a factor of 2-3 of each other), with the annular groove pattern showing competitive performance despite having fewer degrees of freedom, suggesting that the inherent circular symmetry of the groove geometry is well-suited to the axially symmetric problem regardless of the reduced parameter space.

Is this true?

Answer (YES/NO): NO